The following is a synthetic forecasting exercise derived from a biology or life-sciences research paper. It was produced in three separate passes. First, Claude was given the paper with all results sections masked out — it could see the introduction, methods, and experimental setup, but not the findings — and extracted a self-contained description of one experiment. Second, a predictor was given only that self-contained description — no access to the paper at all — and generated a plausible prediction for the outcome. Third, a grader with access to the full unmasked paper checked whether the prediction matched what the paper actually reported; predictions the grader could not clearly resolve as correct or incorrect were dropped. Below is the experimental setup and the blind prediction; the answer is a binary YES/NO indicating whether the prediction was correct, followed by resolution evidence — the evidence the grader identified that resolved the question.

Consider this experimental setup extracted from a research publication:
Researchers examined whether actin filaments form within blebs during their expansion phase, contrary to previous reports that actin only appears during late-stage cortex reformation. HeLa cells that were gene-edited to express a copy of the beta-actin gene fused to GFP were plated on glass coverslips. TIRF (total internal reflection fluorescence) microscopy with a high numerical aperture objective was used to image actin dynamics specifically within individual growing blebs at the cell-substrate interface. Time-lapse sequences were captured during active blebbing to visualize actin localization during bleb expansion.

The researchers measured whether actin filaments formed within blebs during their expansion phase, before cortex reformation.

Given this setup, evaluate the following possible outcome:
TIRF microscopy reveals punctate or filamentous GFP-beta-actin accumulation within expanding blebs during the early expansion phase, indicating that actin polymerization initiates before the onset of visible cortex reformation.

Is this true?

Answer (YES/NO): YES